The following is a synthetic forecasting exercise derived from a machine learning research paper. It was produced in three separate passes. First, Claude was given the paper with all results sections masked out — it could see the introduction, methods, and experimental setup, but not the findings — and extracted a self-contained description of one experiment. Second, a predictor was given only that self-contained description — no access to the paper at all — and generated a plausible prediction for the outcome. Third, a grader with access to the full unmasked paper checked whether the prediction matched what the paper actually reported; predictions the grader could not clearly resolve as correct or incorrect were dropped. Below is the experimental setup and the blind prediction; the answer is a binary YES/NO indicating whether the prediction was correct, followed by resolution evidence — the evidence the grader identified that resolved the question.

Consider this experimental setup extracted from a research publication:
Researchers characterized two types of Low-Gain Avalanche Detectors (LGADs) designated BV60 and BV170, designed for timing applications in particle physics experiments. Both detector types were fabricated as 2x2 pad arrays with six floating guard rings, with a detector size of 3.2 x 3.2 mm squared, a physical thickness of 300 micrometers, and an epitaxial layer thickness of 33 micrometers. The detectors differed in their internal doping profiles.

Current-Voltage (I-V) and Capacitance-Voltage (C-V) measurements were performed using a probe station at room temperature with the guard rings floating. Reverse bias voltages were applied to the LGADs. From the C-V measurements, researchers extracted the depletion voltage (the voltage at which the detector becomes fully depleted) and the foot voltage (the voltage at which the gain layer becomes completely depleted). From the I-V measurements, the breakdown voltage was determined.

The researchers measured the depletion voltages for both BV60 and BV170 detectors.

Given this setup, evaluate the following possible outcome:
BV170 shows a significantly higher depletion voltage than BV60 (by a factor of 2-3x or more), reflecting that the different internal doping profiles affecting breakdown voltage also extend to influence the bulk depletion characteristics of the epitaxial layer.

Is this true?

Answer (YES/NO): YES